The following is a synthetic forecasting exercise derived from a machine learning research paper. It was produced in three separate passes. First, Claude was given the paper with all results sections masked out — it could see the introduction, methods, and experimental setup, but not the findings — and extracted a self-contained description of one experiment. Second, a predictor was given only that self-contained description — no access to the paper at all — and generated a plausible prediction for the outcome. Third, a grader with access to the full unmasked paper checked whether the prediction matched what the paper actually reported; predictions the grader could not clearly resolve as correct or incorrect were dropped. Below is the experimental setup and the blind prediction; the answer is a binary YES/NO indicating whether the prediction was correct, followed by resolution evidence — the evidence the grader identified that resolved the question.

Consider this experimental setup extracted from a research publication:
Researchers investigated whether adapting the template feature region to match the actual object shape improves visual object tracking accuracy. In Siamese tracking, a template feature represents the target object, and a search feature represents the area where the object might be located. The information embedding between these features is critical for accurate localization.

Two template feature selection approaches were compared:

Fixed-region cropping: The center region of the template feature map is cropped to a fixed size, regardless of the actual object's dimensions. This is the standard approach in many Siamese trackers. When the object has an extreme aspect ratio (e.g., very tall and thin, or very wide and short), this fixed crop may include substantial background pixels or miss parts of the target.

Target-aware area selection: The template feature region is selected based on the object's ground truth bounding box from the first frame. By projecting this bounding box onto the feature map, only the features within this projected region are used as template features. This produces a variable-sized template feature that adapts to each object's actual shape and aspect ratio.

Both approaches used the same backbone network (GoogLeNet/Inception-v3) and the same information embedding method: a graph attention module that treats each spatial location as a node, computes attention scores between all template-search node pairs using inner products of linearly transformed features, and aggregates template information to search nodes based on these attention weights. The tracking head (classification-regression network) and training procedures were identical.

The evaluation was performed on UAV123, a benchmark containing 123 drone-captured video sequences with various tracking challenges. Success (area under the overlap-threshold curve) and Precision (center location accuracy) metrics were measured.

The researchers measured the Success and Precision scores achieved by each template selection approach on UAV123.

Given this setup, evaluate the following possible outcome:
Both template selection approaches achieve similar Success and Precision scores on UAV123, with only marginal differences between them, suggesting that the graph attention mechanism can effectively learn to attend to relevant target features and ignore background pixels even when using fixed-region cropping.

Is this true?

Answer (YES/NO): NO